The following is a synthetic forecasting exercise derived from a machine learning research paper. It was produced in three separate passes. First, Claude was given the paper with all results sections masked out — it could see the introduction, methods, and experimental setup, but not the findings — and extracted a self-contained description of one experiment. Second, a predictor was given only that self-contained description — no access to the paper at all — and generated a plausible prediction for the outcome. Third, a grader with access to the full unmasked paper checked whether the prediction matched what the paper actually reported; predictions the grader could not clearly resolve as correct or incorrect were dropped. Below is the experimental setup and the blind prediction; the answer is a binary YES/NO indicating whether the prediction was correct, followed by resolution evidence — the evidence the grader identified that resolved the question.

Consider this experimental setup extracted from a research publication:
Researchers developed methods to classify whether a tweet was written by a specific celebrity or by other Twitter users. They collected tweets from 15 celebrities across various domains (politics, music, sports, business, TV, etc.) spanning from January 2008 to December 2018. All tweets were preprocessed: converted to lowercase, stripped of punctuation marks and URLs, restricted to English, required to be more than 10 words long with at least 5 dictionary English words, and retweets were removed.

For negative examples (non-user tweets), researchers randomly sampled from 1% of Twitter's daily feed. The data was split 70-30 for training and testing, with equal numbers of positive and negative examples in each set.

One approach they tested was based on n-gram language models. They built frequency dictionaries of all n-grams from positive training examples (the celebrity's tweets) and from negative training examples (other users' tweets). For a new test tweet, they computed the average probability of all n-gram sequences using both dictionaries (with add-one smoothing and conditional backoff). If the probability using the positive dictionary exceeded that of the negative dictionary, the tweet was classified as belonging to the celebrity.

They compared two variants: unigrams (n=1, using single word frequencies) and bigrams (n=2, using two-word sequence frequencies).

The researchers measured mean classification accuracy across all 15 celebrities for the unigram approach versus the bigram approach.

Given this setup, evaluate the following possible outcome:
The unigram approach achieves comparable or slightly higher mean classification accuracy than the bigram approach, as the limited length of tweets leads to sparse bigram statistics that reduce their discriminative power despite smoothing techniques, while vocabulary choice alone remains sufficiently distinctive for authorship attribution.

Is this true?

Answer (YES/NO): NO